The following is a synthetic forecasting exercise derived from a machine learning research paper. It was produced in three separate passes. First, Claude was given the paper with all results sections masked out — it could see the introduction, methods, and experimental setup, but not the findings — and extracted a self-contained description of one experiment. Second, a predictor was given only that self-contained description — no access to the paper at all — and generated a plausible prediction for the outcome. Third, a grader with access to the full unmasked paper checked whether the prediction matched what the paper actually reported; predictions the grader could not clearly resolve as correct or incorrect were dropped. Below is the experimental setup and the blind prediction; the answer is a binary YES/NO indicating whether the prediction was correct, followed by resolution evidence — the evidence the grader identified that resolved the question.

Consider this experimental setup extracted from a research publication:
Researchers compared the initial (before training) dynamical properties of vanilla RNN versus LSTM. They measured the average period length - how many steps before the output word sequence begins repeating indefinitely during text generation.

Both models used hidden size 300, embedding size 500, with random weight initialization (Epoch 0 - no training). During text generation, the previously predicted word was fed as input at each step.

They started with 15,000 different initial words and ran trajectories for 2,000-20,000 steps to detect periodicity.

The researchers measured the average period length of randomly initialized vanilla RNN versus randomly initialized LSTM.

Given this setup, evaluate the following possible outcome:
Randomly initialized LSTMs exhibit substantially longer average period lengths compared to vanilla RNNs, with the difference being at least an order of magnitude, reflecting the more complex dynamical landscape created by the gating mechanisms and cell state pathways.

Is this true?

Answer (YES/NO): NO